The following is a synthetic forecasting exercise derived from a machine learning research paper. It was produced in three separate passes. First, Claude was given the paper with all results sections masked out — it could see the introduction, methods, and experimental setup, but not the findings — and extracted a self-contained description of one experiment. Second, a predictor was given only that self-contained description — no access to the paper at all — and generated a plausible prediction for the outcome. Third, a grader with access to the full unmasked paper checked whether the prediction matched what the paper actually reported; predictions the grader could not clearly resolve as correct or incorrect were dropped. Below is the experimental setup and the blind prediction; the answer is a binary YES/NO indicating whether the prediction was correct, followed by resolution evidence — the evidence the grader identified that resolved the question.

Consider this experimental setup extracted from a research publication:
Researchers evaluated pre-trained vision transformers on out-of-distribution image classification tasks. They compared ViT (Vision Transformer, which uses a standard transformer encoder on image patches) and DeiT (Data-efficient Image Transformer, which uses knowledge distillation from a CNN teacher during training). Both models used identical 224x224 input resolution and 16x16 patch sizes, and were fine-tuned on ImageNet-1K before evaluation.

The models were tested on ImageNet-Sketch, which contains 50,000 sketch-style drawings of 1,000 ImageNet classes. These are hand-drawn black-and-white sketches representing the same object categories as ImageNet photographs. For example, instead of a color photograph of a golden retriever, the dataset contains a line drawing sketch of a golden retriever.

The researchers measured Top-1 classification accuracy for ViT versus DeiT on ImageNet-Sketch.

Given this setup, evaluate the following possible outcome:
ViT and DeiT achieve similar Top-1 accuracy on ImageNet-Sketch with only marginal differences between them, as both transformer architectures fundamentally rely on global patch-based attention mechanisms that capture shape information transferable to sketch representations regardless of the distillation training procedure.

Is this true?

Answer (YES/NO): NO